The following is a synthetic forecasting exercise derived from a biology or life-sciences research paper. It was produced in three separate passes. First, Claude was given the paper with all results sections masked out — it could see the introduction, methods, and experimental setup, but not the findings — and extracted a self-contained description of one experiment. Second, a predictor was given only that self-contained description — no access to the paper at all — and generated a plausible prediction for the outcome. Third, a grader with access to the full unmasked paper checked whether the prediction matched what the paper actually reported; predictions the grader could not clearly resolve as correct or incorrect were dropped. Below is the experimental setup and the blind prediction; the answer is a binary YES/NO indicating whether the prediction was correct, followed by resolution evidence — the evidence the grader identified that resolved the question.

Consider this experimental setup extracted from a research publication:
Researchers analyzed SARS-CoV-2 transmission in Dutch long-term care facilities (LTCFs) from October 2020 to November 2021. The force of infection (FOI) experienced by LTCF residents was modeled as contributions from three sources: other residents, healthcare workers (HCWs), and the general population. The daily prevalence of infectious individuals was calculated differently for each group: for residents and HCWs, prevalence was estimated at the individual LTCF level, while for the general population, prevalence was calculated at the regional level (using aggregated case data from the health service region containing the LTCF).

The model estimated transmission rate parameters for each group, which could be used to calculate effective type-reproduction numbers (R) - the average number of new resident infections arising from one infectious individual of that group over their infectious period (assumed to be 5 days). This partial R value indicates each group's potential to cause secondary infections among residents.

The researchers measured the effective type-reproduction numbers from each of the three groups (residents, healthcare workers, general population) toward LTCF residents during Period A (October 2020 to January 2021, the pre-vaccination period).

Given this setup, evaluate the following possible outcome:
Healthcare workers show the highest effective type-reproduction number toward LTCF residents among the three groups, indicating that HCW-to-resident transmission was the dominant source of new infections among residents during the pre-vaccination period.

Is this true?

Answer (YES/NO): NO